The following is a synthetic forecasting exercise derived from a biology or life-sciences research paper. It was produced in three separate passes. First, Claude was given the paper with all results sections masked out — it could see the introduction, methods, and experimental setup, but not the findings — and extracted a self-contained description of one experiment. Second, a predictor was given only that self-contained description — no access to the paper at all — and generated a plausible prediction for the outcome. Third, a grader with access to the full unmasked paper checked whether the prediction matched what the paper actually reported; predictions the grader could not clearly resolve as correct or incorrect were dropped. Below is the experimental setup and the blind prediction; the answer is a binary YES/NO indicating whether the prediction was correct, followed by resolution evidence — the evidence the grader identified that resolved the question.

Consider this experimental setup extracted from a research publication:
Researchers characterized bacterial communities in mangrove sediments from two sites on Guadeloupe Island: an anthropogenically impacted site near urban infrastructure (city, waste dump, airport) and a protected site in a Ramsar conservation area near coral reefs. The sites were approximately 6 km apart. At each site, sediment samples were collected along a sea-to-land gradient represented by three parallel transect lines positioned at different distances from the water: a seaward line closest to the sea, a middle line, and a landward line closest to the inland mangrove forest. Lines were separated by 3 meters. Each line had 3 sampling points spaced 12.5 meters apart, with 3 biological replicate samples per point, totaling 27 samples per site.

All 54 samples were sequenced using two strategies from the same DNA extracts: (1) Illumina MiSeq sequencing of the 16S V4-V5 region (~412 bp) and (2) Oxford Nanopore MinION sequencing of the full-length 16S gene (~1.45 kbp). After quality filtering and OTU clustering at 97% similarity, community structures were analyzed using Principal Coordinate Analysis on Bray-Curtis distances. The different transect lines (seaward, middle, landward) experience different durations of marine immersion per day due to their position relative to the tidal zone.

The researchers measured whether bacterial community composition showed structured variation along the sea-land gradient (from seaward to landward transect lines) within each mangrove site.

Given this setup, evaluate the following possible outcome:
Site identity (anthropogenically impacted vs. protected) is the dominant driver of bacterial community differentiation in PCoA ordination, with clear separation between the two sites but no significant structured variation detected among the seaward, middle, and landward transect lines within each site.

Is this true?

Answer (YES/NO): NO